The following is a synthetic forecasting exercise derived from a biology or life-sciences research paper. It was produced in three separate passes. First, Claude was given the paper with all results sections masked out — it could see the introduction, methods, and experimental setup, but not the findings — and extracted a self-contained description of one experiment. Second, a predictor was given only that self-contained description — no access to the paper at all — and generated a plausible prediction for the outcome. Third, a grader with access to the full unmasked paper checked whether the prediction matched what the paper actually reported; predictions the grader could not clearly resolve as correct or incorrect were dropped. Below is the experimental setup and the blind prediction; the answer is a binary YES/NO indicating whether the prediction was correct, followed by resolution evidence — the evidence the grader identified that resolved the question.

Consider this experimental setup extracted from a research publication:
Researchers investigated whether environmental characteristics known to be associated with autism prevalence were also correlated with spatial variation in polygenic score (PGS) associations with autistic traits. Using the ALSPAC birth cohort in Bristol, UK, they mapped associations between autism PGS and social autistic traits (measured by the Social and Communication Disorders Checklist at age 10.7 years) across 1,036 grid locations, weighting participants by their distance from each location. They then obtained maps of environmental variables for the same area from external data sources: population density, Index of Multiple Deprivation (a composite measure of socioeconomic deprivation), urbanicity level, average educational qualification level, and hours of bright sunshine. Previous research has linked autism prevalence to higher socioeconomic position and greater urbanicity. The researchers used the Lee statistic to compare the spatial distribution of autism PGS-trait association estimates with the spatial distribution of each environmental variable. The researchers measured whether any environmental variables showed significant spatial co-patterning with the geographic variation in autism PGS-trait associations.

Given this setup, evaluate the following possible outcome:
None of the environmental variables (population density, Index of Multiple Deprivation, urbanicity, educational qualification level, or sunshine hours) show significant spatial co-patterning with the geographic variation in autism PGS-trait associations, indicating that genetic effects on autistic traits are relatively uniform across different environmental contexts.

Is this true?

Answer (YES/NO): NO